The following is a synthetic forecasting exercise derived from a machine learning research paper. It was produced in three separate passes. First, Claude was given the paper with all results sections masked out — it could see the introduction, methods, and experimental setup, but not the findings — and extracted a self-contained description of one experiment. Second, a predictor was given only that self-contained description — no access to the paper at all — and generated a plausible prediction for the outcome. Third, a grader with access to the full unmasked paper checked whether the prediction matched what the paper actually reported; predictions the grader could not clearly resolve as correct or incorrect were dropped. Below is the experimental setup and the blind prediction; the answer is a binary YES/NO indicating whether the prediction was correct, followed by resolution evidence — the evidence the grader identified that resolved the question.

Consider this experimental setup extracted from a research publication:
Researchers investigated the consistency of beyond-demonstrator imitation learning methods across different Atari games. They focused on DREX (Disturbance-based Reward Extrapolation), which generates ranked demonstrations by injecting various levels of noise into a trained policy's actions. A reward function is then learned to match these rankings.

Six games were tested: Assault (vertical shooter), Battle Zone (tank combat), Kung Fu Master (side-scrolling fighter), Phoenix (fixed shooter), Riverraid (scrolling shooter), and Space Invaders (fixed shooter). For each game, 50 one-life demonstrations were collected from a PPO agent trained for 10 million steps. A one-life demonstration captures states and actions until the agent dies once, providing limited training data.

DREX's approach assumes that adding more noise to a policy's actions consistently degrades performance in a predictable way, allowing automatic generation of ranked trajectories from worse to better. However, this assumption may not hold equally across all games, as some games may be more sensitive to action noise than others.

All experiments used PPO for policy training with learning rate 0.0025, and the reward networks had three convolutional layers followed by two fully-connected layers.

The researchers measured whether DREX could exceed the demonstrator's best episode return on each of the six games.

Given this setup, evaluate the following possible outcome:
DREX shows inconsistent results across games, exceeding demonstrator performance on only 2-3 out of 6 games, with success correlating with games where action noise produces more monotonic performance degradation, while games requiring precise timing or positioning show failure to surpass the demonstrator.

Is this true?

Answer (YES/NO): NO